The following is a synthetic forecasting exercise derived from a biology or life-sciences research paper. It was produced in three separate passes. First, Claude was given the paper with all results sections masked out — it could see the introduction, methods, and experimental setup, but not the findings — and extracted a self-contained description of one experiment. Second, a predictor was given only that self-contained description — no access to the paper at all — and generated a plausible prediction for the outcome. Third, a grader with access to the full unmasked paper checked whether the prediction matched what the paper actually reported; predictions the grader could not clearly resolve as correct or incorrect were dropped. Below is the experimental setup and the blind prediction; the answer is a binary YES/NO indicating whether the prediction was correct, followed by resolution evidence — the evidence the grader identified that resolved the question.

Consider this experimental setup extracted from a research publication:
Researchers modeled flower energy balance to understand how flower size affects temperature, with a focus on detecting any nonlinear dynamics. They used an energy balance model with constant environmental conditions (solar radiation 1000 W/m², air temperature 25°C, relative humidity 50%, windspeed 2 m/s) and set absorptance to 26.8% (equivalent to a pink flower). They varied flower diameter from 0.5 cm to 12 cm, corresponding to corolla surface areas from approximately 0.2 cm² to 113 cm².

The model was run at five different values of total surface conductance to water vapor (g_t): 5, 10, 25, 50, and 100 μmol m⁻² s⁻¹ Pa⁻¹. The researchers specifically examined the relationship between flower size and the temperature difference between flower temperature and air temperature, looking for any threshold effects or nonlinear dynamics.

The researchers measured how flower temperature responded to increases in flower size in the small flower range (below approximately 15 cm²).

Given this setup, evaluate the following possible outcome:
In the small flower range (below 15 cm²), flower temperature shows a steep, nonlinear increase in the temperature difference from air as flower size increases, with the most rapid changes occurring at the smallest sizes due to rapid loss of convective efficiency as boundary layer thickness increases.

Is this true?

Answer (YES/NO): NO